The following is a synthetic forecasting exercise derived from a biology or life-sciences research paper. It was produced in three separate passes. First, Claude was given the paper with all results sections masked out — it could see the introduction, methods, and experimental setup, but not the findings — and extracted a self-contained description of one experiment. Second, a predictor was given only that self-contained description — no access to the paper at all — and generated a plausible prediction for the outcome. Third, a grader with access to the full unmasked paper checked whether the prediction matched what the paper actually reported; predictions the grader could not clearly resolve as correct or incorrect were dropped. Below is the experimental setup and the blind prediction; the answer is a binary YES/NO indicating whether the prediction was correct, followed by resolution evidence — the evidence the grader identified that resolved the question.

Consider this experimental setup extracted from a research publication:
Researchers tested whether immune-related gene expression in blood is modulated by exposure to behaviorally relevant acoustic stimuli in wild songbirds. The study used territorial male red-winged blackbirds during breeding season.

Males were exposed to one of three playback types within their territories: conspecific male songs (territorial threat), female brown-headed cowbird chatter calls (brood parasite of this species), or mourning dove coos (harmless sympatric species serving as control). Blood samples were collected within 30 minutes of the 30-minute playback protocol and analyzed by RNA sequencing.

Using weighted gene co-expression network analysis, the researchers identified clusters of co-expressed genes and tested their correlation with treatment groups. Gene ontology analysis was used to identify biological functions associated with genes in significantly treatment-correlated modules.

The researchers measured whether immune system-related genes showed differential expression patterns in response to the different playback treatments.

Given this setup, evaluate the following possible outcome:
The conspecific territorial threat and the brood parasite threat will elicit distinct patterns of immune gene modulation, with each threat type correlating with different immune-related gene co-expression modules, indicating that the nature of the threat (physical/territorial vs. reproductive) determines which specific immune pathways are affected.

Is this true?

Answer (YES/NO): NO